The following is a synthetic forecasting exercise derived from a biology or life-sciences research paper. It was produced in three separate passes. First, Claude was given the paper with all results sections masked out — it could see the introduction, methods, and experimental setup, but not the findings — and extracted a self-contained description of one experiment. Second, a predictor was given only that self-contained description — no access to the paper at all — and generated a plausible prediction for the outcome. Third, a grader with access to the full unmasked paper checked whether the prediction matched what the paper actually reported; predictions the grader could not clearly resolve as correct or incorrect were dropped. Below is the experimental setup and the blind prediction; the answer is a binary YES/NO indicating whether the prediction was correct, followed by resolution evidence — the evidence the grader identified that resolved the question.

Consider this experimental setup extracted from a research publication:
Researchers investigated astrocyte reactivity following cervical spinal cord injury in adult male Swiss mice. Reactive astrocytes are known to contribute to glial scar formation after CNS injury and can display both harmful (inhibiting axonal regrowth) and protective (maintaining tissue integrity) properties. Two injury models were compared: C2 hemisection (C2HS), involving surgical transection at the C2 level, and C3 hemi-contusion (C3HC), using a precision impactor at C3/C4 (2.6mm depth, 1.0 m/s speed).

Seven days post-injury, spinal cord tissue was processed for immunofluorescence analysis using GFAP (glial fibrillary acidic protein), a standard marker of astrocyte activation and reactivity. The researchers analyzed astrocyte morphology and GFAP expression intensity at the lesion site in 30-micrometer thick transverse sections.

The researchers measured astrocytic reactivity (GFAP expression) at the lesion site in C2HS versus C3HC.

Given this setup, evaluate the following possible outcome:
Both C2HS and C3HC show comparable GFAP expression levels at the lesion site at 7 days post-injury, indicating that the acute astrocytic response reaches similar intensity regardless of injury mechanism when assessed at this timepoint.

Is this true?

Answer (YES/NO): NO